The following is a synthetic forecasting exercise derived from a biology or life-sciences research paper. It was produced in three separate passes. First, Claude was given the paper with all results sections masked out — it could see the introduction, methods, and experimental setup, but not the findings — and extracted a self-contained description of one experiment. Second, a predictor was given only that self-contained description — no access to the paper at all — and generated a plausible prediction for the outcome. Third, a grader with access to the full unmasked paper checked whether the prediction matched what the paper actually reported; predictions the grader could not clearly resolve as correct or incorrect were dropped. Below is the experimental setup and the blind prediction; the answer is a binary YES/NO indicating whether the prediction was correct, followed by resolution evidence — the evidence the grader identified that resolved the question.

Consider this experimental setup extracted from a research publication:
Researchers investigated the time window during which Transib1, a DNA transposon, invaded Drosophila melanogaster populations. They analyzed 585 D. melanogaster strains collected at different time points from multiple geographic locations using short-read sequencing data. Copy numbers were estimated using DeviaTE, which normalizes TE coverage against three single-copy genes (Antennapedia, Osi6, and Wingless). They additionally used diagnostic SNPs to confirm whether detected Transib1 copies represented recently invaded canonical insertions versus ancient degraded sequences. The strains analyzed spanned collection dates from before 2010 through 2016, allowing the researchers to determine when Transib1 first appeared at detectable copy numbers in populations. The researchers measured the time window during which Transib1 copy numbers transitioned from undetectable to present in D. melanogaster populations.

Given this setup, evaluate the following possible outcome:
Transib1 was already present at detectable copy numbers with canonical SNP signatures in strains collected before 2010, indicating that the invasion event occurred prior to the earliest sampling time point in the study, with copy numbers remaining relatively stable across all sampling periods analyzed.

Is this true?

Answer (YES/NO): NO